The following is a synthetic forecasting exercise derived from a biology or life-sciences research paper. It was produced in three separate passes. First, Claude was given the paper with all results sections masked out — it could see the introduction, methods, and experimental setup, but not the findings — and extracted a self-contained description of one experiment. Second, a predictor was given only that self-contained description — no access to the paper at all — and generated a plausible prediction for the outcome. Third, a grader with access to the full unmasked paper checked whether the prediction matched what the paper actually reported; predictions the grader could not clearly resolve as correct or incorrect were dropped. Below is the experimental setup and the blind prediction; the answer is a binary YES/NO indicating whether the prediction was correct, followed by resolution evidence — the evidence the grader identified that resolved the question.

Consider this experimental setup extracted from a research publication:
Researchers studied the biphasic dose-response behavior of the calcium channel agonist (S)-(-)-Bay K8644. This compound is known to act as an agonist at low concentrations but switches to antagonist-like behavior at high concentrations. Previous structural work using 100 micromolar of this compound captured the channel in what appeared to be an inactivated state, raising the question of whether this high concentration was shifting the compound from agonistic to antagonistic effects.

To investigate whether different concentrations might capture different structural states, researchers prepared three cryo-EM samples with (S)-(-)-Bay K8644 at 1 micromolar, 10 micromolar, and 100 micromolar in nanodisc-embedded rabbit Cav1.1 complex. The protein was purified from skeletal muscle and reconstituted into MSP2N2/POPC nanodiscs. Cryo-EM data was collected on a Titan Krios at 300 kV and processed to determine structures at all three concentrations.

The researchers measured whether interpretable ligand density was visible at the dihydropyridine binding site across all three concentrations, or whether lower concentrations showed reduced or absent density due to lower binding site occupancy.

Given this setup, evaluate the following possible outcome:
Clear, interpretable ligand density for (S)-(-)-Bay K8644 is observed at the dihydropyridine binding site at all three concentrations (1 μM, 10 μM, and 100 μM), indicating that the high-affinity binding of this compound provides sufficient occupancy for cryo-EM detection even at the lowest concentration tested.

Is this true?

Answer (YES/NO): NO